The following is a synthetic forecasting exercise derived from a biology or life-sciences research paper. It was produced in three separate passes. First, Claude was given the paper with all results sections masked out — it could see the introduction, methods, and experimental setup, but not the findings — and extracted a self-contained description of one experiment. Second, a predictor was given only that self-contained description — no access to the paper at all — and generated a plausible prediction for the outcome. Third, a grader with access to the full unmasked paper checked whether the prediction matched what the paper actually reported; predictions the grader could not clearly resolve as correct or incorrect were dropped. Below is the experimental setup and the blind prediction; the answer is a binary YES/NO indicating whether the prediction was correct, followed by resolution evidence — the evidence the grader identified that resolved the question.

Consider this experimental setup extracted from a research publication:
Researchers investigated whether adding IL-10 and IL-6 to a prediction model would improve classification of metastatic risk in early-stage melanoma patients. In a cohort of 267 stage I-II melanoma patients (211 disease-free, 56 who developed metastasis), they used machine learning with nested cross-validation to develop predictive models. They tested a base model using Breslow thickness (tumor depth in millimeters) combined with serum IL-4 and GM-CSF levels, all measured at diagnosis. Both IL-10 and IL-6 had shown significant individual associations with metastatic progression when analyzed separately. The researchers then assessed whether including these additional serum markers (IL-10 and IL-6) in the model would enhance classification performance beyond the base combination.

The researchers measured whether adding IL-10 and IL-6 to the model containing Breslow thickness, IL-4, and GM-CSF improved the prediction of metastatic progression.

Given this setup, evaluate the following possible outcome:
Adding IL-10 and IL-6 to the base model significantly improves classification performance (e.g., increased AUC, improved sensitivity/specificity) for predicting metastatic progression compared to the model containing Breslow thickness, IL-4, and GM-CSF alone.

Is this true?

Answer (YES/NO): NO